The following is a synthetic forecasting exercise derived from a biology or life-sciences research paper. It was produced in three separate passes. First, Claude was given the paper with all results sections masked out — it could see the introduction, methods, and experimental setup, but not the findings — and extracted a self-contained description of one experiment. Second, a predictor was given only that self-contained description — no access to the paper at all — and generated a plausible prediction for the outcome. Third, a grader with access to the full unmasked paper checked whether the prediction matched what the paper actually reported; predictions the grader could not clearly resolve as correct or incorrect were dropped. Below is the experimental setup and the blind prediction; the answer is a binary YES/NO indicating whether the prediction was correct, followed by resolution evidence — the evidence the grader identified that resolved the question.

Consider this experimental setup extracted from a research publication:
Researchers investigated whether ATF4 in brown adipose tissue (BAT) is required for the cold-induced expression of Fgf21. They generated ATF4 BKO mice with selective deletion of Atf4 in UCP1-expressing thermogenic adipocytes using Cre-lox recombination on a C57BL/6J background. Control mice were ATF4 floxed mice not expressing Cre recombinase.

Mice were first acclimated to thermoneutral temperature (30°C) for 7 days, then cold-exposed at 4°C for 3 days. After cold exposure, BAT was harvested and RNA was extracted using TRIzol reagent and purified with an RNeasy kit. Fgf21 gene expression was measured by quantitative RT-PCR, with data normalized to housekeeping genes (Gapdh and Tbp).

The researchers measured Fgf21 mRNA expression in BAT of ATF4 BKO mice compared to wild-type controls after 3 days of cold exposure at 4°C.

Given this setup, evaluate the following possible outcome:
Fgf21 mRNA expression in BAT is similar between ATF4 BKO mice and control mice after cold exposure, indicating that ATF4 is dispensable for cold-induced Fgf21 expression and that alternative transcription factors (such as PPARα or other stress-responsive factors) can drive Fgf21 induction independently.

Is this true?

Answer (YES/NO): NO